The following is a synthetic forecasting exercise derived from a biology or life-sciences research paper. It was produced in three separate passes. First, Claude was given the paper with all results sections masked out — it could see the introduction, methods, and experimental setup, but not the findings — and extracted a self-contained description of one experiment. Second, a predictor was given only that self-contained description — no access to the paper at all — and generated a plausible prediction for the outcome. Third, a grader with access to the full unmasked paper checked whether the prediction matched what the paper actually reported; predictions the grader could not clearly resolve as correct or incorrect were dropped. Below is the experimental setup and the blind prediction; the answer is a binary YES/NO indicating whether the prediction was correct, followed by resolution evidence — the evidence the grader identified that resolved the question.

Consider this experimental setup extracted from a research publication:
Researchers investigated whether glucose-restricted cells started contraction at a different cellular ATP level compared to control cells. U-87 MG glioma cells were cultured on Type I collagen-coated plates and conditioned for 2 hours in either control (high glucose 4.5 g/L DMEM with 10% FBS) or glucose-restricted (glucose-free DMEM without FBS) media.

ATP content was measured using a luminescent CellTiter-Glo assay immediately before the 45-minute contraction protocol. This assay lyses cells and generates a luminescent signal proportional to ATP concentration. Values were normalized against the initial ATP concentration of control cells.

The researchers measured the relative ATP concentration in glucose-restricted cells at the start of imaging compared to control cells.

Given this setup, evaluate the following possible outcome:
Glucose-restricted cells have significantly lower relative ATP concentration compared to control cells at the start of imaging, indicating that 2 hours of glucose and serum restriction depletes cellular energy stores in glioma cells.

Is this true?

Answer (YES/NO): YES